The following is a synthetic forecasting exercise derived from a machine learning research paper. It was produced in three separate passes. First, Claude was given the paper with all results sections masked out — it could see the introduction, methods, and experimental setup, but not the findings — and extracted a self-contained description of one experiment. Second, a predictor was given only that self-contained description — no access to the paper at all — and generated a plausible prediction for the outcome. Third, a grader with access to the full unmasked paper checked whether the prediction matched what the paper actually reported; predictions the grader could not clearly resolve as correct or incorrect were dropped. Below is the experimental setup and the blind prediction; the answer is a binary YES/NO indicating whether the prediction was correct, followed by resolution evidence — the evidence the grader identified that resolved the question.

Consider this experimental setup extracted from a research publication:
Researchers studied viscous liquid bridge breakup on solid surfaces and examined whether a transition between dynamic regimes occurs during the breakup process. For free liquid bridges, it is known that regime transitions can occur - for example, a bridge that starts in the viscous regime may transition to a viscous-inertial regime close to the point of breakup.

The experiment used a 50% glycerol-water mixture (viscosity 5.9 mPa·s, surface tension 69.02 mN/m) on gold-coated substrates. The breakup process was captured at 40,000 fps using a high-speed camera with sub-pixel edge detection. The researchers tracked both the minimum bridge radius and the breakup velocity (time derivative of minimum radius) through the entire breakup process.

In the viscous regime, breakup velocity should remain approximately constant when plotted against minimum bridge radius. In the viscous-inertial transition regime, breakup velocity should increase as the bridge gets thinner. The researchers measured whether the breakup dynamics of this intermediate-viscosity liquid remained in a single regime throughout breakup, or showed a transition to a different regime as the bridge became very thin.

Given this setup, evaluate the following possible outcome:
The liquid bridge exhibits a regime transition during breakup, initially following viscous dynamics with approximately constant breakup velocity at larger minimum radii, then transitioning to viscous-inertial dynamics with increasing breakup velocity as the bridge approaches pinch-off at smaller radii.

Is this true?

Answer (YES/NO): NO